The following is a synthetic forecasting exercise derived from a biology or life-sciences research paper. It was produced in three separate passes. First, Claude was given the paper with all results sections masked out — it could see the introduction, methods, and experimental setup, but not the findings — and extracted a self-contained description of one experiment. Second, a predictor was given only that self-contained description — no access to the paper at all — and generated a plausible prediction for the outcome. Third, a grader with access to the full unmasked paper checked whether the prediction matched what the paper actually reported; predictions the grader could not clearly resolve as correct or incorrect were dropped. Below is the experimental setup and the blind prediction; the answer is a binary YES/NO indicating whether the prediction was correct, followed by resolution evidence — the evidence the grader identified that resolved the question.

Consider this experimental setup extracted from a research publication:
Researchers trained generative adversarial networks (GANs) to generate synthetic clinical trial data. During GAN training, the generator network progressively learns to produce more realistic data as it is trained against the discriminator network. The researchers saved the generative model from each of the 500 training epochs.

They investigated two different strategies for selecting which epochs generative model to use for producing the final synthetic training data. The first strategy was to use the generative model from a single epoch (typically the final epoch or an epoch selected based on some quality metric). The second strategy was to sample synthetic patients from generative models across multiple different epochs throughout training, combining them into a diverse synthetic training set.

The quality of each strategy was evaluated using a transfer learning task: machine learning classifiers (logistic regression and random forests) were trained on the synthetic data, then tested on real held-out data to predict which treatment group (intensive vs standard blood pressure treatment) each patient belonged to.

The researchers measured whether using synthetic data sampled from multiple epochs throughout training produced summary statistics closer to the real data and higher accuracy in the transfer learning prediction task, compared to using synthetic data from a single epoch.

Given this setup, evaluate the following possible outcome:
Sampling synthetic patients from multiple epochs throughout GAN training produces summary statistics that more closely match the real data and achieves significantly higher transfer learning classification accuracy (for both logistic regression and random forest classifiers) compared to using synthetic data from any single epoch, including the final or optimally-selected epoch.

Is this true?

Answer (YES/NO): NO